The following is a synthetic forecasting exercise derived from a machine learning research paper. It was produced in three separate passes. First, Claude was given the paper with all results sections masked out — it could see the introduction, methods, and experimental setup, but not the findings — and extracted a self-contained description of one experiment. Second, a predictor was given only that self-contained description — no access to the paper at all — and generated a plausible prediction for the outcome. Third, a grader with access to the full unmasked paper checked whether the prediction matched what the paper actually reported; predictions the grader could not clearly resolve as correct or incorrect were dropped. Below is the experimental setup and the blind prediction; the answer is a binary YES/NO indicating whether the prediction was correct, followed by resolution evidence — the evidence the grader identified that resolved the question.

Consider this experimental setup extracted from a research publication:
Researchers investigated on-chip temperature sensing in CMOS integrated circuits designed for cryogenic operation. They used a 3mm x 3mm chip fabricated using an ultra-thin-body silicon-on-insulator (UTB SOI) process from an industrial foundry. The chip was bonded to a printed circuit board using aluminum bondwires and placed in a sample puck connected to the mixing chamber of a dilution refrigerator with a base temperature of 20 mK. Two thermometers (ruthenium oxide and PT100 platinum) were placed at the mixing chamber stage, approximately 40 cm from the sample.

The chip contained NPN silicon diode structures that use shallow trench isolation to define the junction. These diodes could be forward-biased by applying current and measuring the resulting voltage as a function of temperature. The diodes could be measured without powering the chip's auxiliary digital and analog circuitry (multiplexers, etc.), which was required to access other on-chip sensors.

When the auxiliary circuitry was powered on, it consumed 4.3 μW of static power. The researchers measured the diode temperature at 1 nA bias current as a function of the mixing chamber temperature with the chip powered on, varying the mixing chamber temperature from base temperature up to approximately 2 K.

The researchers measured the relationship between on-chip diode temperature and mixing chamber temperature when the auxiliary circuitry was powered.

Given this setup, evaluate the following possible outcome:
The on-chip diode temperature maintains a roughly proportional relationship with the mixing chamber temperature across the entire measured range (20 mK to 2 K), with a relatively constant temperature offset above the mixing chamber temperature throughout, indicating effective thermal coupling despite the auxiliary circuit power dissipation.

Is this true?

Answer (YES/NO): NO